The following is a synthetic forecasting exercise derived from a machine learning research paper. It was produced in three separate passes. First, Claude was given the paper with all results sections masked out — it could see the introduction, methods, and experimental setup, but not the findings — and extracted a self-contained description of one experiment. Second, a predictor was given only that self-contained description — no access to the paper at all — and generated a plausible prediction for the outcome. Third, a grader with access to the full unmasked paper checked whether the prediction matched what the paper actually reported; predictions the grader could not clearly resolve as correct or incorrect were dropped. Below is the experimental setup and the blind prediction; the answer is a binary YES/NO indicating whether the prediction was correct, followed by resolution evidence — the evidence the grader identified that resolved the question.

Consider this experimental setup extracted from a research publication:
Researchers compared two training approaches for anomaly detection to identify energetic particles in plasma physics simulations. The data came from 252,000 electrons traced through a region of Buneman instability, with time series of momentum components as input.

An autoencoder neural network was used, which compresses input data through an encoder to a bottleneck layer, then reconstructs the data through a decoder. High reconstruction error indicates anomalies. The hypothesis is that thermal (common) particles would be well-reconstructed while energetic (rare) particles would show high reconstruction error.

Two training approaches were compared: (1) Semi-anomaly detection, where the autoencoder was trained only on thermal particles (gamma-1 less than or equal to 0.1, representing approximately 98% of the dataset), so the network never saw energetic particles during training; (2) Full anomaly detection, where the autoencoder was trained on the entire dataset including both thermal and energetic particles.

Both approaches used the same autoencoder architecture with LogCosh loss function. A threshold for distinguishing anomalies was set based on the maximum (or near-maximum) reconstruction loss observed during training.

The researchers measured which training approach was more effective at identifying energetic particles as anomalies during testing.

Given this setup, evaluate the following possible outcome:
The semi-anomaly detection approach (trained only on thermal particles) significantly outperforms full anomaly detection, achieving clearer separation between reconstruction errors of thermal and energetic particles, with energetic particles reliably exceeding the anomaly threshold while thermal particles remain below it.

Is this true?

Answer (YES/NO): YES